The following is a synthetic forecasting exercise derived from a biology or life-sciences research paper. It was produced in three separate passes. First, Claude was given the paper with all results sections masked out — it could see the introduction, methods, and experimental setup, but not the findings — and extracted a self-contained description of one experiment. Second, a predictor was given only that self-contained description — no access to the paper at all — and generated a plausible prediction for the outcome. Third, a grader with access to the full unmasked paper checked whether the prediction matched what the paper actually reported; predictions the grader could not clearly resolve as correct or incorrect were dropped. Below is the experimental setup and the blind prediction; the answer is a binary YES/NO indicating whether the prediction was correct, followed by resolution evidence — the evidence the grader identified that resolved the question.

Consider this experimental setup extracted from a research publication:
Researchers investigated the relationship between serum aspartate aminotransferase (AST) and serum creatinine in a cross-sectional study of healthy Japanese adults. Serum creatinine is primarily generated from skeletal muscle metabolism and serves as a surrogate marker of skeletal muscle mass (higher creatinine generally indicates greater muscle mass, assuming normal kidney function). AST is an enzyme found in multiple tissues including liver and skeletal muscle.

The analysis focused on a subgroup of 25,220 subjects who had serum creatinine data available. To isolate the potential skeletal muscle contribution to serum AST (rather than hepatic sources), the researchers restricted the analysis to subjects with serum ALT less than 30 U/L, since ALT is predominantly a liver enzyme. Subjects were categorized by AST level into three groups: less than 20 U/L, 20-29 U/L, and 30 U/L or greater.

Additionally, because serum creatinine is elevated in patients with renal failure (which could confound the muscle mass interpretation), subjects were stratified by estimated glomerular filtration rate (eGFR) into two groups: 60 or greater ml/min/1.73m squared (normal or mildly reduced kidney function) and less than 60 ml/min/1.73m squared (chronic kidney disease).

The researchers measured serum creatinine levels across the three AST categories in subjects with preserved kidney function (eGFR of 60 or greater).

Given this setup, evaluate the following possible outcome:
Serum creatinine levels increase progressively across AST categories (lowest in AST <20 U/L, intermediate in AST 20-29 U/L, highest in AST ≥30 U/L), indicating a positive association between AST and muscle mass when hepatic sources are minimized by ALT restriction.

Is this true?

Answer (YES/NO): NO